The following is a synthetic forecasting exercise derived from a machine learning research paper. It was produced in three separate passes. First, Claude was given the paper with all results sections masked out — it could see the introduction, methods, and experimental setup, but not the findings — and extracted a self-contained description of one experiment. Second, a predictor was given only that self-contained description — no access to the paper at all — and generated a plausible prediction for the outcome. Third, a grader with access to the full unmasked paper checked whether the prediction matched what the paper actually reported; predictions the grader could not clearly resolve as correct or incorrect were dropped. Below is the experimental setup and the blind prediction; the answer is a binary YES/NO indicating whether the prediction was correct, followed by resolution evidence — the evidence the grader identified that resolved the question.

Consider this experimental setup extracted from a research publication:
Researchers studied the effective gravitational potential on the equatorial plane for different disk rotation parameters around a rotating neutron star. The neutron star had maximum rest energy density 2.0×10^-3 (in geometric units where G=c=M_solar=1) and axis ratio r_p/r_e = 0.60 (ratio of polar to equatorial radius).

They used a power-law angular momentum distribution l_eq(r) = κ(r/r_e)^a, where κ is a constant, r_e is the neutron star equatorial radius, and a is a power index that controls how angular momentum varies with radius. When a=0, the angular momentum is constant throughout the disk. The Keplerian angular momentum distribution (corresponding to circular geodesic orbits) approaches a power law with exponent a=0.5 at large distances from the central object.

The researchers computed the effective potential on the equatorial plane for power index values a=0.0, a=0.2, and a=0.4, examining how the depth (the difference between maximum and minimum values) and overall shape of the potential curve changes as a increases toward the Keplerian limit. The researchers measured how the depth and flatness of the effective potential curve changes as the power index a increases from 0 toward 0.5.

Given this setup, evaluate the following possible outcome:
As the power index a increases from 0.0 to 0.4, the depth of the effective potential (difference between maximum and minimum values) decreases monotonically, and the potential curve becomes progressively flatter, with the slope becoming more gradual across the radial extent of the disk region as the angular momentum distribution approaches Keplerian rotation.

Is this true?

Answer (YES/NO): YES